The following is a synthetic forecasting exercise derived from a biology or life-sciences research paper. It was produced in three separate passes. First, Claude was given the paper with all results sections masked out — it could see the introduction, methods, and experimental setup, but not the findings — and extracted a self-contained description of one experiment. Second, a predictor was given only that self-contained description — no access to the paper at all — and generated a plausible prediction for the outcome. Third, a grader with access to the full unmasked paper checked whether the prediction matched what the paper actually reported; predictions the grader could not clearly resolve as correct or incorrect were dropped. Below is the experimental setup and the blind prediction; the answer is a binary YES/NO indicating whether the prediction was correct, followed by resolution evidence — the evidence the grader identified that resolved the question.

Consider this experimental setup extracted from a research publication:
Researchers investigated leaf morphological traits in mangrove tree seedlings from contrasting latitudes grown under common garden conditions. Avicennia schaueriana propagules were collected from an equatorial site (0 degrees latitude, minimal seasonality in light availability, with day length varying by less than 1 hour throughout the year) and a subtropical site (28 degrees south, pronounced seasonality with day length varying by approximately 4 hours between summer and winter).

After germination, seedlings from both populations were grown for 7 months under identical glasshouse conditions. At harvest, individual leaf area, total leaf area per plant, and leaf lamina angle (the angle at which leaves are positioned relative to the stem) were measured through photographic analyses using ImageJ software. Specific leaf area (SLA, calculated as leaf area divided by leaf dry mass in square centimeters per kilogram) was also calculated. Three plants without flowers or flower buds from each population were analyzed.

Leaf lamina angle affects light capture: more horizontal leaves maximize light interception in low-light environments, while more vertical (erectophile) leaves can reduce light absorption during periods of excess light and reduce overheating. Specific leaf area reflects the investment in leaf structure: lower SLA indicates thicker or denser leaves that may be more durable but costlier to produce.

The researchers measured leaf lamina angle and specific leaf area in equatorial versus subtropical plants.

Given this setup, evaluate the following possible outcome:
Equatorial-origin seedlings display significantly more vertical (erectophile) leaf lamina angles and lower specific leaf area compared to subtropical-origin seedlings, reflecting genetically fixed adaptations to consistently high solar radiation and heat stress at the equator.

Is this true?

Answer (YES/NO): NO